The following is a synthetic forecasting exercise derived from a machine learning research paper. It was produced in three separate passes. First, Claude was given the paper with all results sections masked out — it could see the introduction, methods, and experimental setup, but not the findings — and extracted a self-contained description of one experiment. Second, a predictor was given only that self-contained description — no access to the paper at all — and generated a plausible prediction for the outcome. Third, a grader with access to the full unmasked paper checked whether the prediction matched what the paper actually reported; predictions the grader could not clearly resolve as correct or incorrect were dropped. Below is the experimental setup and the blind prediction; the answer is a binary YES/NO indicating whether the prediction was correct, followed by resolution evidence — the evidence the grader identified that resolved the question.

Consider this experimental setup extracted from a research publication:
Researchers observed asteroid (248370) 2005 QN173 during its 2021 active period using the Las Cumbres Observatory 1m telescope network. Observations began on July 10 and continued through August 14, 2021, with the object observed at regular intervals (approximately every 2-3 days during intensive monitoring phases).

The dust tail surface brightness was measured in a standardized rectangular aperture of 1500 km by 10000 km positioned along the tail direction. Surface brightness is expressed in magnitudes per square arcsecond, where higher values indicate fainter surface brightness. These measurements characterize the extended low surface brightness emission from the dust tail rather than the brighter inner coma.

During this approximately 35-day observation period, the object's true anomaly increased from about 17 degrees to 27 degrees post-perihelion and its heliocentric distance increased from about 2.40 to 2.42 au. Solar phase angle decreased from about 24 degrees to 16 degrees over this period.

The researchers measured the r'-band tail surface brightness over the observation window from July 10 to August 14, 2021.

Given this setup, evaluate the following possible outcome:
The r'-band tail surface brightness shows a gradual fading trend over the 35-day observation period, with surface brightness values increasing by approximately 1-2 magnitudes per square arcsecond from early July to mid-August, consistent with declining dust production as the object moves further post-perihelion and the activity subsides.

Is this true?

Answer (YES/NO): NO